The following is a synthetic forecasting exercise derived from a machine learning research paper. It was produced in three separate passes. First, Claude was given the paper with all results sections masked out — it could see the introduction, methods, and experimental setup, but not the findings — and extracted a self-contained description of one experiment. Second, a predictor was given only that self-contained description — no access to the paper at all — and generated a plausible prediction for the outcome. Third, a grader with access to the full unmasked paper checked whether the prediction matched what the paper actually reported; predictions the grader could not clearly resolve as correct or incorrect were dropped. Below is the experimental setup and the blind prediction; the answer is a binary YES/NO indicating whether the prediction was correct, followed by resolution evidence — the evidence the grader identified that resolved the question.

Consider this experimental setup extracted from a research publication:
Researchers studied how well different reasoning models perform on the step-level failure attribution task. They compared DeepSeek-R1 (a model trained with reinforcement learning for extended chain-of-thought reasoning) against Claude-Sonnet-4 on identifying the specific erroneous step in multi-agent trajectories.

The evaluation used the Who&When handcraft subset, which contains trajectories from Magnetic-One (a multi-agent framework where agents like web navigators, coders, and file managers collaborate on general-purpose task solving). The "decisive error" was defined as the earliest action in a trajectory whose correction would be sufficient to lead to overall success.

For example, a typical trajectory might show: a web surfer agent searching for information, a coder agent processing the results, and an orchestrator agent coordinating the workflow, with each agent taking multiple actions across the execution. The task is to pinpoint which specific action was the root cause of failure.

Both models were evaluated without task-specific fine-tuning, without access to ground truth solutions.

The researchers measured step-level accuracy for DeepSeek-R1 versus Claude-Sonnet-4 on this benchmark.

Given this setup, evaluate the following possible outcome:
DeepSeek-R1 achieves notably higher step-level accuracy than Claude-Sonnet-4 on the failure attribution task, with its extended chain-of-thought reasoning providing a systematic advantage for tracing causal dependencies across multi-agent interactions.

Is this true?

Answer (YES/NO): NO